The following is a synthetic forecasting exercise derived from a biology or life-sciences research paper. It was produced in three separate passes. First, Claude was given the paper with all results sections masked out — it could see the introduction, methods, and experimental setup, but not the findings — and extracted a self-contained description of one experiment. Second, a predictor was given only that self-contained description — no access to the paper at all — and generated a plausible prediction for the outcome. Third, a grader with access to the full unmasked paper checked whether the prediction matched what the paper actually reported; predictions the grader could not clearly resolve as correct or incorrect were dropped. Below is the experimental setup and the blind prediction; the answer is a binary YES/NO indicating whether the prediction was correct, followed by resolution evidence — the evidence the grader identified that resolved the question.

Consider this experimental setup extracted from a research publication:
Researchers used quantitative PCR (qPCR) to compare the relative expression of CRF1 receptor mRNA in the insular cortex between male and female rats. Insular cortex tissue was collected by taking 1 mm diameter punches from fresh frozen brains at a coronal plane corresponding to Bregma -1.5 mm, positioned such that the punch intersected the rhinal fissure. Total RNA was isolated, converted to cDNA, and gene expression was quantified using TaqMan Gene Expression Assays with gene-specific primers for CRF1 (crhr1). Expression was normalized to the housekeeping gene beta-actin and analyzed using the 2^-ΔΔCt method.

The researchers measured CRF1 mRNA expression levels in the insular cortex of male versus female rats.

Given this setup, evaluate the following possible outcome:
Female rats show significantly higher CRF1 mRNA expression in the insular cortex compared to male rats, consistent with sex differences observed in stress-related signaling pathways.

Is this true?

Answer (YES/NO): YES